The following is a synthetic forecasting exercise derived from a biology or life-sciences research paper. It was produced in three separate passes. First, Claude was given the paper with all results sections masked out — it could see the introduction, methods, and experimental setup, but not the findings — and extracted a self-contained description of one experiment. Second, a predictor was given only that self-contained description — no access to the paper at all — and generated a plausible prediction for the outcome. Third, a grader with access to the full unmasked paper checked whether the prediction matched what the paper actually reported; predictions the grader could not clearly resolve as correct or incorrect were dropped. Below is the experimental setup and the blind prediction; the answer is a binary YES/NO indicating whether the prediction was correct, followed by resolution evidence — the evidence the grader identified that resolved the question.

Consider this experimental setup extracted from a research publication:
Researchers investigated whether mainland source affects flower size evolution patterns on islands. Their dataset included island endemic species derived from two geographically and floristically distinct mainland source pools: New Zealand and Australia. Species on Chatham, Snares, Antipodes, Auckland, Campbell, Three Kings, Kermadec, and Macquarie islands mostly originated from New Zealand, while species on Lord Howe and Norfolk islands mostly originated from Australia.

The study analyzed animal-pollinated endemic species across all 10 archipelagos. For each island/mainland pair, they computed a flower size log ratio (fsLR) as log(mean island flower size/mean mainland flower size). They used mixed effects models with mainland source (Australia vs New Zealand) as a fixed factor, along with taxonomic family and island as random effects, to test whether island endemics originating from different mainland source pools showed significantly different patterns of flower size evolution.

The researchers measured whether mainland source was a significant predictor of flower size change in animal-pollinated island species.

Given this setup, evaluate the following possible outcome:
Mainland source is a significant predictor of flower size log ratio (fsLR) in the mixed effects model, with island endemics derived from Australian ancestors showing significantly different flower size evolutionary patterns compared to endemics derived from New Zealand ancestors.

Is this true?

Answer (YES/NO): NO